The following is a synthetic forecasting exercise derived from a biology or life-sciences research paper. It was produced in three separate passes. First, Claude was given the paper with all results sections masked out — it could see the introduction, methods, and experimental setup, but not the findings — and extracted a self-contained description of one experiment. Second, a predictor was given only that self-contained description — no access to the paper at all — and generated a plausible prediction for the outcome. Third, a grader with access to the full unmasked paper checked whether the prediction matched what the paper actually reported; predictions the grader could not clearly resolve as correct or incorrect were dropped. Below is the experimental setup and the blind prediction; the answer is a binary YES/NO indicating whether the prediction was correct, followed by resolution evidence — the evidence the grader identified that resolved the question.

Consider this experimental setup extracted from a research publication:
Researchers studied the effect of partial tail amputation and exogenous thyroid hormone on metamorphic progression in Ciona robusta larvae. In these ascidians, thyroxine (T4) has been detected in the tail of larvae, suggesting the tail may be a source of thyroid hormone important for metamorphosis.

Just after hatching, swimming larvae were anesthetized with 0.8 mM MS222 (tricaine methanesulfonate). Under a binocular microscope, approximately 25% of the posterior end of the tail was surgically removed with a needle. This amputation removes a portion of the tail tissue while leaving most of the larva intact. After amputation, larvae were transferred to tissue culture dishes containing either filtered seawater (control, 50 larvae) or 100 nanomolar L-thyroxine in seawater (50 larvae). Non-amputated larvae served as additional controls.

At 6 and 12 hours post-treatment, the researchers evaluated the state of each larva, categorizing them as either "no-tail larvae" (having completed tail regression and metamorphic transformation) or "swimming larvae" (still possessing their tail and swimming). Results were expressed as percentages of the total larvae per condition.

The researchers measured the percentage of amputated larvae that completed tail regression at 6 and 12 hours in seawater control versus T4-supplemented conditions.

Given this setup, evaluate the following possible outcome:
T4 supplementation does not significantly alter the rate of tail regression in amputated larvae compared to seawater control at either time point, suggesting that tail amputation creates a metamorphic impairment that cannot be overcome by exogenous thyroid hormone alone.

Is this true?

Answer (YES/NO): NO